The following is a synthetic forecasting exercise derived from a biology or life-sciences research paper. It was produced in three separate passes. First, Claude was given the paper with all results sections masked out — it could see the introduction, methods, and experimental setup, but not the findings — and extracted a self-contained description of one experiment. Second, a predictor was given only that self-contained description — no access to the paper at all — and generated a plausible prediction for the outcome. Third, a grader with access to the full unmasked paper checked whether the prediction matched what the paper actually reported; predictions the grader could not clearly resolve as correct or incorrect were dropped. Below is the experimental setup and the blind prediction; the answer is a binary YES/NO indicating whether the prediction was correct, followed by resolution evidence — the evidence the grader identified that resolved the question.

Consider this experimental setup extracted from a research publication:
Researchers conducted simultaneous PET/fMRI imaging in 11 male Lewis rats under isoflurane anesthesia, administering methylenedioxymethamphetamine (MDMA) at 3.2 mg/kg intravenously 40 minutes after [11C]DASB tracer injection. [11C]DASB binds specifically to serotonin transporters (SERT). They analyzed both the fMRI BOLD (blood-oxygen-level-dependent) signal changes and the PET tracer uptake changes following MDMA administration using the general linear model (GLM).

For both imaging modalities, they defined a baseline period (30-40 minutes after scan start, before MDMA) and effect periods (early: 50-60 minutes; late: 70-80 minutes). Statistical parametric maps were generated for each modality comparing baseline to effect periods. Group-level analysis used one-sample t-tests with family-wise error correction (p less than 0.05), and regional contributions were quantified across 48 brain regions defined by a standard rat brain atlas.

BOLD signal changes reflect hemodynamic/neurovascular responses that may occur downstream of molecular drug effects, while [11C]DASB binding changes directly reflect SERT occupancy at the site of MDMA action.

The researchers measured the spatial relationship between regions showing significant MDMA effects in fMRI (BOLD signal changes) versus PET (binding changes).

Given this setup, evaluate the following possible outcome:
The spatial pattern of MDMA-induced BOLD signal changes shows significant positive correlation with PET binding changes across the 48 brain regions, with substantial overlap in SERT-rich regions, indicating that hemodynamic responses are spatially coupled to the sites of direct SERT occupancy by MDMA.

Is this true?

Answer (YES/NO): NO